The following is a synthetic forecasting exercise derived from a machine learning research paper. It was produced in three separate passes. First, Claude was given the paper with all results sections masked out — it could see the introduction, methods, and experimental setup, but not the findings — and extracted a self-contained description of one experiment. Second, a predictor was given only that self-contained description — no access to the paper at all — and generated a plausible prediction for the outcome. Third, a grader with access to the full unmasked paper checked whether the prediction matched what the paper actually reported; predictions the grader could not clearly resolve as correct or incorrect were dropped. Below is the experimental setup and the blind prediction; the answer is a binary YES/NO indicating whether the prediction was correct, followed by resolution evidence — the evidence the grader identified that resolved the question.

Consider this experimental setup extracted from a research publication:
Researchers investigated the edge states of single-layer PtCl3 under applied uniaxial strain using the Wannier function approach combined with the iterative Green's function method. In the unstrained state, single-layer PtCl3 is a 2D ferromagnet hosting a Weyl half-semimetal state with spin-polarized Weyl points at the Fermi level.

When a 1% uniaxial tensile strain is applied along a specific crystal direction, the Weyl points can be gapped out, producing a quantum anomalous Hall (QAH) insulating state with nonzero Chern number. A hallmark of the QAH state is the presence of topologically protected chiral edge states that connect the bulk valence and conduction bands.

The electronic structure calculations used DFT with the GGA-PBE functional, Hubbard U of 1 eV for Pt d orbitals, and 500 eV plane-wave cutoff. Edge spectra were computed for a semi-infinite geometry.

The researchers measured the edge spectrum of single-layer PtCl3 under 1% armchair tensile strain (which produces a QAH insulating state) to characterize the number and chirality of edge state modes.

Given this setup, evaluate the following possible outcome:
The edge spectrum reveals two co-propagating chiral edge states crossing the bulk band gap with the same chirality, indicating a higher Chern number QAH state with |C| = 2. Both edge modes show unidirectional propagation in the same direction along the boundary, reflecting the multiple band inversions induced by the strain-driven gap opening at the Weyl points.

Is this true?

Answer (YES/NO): NO